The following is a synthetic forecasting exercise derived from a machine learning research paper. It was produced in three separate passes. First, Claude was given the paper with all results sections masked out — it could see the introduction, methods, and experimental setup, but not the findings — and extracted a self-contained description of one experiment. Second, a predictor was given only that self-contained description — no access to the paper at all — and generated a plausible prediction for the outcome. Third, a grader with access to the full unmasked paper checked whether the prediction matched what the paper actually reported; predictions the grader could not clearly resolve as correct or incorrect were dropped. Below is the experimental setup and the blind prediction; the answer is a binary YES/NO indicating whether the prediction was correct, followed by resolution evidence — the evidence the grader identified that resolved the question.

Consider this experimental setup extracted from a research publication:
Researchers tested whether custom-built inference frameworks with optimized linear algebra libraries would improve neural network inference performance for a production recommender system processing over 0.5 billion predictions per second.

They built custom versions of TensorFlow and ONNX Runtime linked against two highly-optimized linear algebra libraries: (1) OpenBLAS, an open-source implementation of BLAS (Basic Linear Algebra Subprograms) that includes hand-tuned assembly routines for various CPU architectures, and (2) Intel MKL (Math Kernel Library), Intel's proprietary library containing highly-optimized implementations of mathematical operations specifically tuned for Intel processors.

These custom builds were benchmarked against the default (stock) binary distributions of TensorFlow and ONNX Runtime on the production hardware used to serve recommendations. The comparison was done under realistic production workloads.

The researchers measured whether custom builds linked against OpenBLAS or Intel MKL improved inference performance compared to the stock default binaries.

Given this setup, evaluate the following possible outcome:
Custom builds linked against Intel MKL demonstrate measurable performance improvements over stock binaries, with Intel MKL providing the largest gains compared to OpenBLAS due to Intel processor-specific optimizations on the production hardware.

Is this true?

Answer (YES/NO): NO